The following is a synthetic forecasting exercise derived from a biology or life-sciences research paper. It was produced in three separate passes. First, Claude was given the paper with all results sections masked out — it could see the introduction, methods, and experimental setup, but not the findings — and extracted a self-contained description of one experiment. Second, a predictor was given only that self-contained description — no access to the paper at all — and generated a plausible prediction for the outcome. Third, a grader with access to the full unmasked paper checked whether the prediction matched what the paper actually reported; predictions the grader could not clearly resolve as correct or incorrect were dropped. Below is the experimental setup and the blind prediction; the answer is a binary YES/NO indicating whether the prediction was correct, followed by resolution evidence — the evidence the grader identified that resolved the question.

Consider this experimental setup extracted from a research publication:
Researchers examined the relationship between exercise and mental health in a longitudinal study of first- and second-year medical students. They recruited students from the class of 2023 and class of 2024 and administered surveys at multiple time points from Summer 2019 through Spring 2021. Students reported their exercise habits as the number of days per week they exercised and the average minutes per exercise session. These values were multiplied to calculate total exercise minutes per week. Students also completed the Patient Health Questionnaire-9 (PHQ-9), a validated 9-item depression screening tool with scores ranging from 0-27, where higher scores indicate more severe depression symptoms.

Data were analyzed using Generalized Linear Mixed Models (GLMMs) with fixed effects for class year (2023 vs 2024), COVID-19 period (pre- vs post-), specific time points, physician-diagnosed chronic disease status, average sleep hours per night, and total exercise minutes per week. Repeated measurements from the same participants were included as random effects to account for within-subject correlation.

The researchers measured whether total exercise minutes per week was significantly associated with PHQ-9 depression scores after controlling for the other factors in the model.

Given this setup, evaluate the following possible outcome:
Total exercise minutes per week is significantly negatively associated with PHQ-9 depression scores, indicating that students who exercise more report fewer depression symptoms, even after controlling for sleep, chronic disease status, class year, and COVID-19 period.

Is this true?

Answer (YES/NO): NO